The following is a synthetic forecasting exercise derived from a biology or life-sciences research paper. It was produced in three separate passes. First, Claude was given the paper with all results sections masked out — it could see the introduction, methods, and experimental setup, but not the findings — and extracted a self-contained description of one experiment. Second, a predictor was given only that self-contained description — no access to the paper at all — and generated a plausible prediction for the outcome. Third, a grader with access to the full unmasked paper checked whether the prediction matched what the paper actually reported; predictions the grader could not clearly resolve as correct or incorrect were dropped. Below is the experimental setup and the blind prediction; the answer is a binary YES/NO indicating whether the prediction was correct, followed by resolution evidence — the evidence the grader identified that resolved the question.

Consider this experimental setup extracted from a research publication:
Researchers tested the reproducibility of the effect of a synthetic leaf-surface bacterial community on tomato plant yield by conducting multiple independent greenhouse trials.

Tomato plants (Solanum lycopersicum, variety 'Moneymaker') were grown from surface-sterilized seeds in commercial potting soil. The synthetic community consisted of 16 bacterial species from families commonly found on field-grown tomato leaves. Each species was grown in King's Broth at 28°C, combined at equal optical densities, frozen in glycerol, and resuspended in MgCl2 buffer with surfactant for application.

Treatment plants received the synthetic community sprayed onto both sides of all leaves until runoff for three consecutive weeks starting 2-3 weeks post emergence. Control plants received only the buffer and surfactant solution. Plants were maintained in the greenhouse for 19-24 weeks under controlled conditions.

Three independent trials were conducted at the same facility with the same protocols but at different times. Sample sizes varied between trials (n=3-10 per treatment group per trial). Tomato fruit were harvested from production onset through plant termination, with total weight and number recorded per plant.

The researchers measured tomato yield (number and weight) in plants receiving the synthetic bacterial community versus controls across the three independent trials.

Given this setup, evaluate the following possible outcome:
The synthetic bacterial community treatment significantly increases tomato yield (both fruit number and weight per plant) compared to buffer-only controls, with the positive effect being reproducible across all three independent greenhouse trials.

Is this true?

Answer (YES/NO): NO